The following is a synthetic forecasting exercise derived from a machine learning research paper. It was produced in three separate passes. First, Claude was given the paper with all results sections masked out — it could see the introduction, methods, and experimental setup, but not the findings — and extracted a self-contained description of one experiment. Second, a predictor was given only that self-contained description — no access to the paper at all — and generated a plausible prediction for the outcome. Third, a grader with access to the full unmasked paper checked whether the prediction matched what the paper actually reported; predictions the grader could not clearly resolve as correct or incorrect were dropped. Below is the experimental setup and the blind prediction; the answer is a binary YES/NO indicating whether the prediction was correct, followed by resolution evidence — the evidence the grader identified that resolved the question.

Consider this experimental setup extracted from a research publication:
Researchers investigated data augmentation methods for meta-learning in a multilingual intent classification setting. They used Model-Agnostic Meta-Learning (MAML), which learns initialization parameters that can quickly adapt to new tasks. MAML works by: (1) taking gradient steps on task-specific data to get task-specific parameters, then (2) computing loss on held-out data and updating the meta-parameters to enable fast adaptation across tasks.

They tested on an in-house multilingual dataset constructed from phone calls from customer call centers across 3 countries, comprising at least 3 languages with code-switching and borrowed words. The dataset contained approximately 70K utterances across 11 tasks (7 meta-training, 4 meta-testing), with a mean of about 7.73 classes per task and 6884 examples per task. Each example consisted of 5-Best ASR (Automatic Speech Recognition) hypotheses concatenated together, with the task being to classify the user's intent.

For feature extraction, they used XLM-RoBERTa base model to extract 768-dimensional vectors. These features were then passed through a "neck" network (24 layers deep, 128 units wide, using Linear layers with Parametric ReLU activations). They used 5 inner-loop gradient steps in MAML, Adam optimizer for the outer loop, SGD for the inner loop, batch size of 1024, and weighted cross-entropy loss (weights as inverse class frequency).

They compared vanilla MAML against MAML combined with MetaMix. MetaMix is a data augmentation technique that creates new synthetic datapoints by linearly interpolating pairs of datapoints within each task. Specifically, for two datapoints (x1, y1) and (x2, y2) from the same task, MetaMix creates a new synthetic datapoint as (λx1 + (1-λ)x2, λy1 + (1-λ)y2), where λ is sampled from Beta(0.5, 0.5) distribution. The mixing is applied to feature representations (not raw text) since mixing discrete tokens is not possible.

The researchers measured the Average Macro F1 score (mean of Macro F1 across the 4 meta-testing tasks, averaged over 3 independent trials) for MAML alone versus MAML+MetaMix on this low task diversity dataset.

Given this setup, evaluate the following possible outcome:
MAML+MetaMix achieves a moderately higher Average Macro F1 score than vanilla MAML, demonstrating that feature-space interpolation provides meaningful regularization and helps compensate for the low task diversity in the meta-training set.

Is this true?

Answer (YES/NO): NO